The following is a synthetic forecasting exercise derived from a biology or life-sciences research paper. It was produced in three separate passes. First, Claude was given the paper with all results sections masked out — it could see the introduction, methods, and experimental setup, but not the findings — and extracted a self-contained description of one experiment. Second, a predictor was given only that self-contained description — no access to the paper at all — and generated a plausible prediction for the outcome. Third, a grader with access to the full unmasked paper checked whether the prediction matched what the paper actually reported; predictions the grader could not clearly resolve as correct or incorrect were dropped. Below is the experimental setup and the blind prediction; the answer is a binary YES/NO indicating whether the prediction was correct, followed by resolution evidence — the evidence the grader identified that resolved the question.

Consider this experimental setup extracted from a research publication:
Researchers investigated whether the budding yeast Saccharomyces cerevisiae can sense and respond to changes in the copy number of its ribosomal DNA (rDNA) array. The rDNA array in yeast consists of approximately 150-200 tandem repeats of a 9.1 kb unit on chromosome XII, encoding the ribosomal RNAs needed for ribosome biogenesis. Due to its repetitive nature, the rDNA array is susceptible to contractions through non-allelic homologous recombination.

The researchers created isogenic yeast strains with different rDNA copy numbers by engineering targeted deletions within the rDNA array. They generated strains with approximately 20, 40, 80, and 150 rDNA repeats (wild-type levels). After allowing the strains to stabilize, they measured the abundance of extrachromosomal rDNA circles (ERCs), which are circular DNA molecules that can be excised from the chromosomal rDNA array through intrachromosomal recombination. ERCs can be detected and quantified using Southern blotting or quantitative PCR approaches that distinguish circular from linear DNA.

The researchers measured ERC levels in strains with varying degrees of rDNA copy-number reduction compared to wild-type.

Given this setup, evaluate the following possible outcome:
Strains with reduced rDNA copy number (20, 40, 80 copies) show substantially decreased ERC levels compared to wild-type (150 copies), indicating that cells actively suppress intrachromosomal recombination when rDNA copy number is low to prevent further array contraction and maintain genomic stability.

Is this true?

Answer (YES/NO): NO